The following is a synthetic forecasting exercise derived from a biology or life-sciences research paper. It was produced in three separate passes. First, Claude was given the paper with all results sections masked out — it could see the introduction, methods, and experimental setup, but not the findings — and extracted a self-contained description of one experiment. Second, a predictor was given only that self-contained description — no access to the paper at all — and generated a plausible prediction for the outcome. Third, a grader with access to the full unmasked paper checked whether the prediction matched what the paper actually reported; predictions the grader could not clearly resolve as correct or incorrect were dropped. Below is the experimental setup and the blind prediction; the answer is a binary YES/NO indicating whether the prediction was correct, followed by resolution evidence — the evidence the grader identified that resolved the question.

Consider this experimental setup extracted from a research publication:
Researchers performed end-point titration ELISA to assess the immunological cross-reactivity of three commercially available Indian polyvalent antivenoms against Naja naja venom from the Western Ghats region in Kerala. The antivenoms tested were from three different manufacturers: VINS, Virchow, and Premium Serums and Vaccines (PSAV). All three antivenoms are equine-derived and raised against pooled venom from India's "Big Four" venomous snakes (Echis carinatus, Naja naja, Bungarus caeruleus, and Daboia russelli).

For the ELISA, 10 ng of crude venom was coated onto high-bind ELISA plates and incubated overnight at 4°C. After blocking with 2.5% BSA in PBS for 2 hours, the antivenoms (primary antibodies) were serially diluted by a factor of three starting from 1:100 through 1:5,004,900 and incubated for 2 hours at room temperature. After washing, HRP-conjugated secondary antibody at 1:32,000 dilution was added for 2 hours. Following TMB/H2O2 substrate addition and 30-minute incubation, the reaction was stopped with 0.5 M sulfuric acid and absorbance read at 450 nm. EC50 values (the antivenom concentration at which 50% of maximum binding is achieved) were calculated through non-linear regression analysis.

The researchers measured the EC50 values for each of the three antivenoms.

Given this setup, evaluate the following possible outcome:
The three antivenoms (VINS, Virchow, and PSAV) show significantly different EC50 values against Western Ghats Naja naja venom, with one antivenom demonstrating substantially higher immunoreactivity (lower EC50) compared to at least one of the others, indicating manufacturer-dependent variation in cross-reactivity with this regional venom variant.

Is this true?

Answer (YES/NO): YES